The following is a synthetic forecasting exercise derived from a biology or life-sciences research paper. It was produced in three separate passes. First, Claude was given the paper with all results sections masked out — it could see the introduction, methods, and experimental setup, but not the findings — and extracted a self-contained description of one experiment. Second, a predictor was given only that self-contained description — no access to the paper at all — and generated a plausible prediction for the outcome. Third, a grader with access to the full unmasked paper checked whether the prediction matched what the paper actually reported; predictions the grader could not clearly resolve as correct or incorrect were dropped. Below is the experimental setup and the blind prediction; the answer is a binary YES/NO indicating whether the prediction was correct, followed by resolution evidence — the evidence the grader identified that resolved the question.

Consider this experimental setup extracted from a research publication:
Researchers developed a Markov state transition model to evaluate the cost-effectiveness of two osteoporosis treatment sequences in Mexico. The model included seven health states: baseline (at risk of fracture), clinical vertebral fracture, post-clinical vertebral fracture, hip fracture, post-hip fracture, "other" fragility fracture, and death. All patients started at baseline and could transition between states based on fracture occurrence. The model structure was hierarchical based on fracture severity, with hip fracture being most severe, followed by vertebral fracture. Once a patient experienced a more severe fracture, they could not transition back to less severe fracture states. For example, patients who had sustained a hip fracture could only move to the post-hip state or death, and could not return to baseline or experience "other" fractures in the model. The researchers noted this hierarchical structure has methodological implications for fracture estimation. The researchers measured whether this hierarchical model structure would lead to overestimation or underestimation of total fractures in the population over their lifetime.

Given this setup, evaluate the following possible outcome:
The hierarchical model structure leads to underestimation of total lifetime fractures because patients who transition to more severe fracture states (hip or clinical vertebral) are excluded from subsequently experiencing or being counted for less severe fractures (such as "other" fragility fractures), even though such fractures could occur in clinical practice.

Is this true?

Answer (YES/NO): YES